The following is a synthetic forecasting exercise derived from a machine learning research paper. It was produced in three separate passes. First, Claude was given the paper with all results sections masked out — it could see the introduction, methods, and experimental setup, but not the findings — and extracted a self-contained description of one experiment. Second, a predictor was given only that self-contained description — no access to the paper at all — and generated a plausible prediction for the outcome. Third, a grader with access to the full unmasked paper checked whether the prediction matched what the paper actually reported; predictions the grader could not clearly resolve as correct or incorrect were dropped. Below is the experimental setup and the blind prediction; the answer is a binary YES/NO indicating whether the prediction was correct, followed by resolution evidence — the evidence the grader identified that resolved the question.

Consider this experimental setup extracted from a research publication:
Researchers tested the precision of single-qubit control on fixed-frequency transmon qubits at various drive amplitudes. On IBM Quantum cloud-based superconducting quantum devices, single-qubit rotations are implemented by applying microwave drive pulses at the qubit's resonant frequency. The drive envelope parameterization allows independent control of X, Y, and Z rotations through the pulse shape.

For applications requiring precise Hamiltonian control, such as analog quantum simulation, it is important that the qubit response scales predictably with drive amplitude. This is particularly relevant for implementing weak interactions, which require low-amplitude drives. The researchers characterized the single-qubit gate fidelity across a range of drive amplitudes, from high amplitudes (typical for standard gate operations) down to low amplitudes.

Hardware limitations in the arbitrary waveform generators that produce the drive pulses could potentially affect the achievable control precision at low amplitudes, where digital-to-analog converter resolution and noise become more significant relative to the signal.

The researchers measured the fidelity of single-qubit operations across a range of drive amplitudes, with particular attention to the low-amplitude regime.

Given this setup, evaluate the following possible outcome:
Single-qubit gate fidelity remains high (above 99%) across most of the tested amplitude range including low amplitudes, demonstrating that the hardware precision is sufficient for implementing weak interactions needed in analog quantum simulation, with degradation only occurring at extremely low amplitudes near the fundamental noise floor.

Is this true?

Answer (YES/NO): NO